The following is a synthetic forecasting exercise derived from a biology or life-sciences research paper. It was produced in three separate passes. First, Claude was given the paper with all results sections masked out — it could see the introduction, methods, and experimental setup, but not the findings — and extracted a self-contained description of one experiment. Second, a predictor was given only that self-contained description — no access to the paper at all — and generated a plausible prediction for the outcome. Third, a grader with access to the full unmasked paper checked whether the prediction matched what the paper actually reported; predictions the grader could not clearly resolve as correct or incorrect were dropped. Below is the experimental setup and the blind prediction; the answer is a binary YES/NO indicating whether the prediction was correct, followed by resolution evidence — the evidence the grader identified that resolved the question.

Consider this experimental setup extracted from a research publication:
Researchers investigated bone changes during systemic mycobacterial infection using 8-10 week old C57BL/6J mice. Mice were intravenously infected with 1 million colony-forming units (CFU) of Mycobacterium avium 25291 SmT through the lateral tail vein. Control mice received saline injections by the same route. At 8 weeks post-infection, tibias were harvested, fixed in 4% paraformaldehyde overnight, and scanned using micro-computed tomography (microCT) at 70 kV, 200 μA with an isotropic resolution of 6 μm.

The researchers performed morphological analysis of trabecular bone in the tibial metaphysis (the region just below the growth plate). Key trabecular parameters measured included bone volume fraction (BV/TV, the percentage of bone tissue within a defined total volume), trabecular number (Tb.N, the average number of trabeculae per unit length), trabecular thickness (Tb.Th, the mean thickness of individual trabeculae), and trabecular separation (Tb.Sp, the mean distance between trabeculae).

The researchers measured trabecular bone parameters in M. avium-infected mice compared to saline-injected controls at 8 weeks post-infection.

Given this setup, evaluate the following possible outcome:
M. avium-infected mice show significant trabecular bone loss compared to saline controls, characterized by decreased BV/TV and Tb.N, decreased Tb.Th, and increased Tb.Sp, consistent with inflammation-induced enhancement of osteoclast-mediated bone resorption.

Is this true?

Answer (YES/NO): YES